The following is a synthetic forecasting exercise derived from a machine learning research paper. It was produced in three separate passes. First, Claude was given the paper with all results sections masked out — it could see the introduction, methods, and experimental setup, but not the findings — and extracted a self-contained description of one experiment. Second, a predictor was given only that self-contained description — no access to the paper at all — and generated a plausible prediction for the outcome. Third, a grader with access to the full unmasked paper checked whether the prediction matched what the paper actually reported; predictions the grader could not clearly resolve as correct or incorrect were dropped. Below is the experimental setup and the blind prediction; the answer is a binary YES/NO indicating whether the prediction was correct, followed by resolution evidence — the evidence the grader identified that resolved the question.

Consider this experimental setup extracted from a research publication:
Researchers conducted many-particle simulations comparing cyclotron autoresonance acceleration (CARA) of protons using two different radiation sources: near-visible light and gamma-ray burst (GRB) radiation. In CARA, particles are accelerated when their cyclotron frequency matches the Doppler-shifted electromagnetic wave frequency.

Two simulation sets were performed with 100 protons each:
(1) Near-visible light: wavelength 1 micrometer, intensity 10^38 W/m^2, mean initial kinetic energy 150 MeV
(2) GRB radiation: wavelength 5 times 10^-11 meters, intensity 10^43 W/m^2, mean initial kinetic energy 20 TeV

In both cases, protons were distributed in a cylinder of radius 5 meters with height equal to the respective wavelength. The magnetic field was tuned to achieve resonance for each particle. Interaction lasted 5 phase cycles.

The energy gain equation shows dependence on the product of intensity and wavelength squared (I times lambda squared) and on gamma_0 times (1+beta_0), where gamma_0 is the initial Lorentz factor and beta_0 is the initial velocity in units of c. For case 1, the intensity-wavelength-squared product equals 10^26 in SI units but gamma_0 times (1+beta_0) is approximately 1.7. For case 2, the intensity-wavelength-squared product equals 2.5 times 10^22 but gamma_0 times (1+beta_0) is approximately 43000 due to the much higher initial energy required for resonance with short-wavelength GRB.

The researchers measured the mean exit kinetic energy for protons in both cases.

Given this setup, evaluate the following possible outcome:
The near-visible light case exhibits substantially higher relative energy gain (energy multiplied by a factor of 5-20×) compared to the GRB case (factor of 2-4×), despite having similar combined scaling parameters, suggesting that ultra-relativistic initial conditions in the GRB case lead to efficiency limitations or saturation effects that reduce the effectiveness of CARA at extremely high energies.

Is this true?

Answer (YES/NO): NO